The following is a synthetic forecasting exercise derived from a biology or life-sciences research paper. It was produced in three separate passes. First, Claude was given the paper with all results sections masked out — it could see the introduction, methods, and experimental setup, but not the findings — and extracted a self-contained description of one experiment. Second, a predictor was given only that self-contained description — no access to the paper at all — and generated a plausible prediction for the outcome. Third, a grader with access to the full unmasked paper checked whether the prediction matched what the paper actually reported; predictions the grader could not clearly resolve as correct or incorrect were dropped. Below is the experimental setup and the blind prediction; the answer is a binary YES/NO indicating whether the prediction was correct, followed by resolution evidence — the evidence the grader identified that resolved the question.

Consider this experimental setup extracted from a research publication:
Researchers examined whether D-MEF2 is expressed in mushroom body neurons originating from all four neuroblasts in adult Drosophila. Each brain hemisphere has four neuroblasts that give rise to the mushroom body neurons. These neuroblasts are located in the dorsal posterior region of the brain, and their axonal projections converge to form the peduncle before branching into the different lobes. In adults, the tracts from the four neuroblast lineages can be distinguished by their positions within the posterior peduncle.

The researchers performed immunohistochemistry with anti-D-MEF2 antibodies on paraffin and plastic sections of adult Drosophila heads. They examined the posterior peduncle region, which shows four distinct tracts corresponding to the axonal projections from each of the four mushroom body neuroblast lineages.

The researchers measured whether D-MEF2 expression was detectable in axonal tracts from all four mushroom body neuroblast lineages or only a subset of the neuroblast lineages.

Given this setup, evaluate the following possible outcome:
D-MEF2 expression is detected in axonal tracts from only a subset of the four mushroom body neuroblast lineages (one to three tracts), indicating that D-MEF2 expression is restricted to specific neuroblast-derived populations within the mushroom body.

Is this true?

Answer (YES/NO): NO